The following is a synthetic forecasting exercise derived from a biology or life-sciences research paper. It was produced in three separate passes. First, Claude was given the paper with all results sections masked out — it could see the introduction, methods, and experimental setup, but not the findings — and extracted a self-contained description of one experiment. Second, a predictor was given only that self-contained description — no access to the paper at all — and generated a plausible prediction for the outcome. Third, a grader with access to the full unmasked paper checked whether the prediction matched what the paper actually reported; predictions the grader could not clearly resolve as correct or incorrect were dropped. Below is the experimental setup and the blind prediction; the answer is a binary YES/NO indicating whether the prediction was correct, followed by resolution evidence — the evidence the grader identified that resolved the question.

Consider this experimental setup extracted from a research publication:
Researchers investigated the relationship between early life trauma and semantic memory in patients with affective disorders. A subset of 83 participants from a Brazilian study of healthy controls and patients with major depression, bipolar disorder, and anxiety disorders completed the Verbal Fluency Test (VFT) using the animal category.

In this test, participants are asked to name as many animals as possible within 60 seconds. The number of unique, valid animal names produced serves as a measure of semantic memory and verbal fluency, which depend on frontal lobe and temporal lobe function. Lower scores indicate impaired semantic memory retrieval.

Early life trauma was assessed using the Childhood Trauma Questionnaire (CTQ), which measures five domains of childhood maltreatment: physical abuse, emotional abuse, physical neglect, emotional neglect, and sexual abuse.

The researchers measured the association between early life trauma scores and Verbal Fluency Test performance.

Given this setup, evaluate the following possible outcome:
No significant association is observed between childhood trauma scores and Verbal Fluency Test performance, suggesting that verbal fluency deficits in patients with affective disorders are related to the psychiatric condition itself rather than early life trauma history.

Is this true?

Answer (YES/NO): NO